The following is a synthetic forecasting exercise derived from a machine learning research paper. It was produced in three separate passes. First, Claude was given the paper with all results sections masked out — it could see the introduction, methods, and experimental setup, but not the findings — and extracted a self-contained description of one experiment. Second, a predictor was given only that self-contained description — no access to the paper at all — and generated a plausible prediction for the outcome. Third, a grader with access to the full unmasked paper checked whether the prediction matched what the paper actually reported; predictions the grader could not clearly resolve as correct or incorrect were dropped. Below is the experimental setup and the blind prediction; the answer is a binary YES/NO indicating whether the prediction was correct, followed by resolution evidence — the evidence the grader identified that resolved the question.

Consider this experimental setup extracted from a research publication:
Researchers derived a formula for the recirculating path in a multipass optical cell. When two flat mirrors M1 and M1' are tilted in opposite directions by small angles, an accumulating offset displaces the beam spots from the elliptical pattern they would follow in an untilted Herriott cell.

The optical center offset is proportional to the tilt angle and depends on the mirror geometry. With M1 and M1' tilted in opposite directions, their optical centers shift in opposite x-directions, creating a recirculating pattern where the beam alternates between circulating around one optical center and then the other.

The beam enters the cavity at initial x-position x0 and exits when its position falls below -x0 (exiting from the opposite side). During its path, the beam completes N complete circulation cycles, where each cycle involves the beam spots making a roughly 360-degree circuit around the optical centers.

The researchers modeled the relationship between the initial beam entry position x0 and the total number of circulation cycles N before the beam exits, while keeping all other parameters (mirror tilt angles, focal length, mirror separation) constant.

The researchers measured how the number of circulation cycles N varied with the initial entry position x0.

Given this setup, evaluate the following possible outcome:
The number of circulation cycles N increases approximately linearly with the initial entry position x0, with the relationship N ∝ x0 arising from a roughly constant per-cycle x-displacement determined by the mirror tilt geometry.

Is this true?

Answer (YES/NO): NO